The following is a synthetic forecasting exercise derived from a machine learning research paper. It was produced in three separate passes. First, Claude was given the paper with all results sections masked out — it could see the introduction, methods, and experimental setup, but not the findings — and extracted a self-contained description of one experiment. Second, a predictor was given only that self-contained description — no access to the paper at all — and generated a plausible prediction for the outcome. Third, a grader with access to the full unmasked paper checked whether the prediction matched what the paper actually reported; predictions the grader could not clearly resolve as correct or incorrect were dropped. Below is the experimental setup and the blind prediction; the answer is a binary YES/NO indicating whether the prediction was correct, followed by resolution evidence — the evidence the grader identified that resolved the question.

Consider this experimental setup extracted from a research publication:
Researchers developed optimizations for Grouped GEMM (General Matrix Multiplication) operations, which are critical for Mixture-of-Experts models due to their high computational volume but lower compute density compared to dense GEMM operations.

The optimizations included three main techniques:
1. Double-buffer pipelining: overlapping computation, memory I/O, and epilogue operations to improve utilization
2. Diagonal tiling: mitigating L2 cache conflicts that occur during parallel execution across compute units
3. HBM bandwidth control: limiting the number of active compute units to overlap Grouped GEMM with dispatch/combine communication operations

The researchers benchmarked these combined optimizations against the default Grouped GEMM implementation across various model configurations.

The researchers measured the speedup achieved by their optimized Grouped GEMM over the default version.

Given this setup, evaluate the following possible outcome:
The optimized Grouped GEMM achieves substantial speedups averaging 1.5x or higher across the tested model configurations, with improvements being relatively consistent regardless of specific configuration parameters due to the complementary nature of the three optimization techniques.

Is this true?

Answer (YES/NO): NO